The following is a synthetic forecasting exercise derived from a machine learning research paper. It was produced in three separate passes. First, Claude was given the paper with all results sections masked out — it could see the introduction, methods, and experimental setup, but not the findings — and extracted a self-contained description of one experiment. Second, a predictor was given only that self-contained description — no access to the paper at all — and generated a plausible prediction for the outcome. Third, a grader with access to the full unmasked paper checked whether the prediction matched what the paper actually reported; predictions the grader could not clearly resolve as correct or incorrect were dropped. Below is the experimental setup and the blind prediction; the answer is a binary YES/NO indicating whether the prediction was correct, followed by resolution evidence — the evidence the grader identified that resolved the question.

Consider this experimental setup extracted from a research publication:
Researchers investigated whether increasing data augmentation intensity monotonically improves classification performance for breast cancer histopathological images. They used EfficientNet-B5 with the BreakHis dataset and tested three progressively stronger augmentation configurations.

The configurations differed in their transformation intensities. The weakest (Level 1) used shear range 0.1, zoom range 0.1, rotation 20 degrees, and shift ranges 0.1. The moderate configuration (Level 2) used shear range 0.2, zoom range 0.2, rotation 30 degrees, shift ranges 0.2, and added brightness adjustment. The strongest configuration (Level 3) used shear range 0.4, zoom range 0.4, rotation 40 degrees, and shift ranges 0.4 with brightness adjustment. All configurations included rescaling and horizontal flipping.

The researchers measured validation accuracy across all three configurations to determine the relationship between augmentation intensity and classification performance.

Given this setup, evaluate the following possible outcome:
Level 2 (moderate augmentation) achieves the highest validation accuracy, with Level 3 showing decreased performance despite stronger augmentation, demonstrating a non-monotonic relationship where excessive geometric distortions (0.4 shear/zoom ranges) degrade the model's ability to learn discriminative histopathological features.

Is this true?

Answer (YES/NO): YES